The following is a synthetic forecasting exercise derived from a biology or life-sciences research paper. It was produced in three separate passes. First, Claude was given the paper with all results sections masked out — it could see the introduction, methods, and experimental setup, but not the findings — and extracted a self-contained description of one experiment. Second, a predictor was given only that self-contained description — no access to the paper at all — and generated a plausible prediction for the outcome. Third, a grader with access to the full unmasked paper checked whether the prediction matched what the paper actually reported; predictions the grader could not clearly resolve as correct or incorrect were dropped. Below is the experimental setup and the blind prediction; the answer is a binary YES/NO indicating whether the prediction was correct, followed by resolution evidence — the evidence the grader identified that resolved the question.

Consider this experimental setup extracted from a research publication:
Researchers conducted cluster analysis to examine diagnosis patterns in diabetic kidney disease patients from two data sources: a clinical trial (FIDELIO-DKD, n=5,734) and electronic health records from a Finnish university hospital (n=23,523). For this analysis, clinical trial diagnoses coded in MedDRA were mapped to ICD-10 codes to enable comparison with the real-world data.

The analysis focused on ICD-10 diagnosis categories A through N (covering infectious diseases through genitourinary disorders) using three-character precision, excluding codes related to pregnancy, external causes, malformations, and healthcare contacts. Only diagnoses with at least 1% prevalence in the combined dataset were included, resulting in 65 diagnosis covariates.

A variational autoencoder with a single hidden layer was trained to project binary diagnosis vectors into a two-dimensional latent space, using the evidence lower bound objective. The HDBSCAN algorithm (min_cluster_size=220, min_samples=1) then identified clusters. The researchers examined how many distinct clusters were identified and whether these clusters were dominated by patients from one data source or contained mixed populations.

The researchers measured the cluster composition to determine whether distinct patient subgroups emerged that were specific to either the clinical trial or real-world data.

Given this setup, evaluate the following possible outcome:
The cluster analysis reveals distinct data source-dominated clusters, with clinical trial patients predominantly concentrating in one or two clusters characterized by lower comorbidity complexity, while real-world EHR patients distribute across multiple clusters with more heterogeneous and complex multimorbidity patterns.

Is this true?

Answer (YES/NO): NO